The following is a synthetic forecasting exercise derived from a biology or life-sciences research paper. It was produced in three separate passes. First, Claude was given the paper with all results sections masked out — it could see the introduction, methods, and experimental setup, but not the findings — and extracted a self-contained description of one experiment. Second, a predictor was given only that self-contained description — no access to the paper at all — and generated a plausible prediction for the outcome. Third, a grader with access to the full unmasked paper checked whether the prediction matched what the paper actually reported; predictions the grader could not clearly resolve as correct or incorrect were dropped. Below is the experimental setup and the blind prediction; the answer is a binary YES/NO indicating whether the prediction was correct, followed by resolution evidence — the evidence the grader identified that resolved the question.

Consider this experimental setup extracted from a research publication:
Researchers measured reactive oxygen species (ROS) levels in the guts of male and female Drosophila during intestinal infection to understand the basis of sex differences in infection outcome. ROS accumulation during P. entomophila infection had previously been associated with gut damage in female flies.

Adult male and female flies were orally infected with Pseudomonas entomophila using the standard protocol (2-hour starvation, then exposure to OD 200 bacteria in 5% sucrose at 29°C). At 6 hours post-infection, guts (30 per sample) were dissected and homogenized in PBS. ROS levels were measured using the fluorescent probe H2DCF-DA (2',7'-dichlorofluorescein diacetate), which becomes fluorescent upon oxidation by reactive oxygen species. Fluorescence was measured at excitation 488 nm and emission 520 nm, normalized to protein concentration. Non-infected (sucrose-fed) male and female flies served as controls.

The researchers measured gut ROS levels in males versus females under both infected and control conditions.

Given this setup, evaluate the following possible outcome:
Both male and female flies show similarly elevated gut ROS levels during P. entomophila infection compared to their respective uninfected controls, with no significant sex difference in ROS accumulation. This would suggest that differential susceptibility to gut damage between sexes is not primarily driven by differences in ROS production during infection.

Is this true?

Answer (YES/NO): NO